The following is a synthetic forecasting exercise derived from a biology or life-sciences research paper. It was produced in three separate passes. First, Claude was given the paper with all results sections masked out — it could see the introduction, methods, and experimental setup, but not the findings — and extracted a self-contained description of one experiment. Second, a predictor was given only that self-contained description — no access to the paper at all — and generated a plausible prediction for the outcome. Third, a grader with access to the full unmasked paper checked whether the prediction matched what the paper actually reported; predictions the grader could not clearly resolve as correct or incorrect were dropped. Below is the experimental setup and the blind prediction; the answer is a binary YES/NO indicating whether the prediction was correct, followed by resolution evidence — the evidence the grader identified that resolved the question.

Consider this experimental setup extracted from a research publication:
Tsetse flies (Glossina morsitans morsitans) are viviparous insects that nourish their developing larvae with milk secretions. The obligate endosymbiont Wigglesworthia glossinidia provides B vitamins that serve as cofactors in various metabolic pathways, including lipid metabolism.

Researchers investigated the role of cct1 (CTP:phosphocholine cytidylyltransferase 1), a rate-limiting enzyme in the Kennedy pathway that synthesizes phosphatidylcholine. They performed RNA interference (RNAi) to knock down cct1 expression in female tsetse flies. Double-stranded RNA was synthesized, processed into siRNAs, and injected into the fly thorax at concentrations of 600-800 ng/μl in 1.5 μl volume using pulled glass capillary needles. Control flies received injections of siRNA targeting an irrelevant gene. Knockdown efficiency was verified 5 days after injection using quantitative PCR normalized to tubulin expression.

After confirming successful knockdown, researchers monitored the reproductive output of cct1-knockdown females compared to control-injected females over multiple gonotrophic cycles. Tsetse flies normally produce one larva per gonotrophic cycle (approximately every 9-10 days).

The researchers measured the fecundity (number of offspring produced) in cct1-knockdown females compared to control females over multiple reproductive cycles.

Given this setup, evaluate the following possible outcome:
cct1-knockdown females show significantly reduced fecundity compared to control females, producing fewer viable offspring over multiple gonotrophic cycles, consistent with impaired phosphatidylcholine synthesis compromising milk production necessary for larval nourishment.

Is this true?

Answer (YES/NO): YES